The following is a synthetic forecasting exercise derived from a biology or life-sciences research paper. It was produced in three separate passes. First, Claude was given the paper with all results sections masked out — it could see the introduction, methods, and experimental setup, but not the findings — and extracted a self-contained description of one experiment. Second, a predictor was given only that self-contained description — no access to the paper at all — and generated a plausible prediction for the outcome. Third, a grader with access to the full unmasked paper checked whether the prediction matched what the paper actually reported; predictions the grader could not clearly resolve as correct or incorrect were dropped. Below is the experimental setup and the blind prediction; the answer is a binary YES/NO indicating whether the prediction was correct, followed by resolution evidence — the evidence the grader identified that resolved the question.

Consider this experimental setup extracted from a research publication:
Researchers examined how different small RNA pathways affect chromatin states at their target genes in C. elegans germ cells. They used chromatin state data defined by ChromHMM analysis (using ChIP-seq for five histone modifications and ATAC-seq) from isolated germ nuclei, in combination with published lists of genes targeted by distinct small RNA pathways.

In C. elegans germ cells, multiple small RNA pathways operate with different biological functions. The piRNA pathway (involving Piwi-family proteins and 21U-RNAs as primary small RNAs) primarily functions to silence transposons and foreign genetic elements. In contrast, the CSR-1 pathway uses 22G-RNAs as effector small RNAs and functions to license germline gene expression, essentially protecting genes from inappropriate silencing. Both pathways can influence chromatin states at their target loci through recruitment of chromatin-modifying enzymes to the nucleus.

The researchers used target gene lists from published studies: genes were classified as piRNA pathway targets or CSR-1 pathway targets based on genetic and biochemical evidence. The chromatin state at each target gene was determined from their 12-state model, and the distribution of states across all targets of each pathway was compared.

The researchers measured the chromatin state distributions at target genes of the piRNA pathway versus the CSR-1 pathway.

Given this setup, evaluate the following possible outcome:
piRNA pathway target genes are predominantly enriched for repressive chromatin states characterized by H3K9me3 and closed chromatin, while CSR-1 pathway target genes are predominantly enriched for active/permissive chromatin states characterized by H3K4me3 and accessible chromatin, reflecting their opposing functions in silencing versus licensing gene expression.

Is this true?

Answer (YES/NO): NO